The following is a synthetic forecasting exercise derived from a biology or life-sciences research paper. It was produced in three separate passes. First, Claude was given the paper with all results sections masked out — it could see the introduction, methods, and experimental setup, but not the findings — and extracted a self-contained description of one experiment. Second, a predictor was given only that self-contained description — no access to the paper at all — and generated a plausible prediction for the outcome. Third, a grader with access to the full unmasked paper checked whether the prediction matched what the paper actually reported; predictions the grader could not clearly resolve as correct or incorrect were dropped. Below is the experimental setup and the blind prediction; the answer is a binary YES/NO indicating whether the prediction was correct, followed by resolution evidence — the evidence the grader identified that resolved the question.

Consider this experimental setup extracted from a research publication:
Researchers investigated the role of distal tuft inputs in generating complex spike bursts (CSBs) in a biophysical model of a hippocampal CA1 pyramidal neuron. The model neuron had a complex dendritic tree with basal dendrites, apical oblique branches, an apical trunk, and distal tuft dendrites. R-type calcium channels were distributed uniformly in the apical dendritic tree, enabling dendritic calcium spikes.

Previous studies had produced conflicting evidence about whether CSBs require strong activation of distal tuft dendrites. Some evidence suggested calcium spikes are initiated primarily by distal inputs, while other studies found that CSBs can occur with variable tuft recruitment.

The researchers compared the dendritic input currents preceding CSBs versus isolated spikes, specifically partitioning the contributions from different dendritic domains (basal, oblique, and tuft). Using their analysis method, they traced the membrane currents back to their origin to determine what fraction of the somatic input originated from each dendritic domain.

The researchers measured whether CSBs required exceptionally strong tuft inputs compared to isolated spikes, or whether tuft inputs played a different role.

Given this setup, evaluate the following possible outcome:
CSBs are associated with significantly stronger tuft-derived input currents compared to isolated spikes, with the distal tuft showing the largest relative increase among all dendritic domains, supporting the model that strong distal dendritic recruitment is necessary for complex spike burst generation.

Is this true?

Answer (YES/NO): NO